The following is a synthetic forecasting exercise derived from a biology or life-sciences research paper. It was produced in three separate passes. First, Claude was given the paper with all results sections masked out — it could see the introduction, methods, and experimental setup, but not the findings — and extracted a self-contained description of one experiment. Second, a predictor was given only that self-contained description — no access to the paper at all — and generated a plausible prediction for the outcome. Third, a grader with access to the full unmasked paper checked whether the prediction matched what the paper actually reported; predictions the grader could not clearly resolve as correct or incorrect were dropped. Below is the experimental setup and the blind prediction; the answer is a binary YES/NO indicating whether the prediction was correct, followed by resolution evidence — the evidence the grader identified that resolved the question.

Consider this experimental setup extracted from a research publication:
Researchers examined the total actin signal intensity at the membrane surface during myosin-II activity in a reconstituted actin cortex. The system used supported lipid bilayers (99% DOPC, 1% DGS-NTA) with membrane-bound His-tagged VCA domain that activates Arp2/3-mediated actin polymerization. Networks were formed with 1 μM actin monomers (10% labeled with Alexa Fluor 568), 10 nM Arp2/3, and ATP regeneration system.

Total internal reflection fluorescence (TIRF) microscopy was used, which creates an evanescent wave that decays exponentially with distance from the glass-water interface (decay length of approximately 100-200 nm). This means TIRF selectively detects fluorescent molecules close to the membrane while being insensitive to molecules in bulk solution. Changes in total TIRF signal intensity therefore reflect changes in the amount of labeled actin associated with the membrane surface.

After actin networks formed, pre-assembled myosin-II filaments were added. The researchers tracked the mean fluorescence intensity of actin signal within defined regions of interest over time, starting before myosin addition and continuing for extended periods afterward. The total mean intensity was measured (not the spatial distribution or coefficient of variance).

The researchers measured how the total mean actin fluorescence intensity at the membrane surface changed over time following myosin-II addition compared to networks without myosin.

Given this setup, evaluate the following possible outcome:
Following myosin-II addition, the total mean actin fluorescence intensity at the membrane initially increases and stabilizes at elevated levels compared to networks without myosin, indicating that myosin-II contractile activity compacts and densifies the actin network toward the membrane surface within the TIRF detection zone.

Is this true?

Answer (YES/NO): NO